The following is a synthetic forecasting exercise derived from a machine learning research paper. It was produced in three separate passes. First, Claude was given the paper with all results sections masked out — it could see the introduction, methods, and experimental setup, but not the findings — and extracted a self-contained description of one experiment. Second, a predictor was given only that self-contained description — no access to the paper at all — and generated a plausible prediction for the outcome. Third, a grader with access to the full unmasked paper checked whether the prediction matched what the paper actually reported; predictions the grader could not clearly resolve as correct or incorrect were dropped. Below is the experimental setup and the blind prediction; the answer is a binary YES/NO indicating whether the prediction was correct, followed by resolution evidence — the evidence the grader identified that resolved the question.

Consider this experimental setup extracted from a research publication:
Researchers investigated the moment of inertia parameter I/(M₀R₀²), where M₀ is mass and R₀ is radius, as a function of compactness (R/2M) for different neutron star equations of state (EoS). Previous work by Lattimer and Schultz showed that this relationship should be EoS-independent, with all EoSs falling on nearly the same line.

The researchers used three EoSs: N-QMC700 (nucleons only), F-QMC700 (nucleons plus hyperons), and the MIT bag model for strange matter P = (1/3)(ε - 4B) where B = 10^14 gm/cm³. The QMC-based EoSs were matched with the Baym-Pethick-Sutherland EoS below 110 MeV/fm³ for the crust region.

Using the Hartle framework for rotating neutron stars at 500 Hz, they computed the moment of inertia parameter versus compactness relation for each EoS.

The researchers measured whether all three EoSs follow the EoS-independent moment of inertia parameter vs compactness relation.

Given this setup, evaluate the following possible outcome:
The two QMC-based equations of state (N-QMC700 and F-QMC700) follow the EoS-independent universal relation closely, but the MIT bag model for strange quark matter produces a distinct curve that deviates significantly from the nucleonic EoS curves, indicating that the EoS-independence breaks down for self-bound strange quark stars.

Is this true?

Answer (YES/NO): YES